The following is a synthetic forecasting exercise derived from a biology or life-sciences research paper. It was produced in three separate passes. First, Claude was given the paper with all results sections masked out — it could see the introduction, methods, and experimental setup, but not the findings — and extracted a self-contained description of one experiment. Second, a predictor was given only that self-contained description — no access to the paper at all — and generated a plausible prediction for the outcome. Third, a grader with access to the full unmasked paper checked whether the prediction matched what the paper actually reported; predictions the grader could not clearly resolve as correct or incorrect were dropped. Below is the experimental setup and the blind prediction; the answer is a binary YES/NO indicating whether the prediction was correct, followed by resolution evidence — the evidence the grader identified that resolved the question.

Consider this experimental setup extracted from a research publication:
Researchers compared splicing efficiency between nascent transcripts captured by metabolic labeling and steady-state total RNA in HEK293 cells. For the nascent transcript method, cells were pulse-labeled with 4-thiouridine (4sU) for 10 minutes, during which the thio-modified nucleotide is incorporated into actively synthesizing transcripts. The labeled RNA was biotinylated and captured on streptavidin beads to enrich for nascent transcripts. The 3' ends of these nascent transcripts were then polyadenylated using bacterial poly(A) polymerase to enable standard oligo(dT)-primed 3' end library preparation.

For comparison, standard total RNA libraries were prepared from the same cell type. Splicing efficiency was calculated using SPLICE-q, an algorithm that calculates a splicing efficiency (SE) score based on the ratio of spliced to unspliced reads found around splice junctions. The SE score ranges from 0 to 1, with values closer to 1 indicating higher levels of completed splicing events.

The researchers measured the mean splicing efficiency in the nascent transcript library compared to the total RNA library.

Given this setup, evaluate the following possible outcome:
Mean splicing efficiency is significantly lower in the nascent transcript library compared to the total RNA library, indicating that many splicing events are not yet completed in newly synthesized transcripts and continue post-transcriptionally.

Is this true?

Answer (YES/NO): YES